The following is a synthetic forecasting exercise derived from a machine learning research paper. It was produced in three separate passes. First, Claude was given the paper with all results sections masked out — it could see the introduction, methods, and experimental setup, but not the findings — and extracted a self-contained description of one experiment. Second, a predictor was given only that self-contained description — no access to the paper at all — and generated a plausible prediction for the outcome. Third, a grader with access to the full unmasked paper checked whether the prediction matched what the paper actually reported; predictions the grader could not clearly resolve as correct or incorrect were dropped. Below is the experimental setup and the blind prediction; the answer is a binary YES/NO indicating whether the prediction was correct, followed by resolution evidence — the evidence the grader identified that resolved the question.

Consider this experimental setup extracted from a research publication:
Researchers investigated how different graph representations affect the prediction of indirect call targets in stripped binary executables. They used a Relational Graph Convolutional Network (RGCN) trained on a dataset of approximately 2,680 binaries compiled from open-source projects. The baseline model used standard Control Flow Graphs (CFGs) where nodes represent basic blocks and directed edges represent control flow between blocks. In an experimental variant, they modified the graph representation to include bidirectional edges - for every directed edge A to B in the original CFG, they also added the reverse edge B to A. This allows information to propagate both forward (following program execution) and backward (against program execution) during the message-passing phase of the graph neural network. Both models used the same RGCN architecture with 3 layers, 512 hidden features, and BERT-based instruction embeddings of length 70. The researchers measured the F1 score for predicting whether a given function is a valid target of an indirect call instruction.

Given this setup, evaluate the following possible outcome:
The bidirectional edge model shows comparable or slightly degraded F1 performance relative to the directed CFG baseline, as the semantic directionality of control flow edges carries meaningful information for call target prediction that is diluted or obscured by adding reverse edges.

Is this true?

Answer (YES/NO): NO